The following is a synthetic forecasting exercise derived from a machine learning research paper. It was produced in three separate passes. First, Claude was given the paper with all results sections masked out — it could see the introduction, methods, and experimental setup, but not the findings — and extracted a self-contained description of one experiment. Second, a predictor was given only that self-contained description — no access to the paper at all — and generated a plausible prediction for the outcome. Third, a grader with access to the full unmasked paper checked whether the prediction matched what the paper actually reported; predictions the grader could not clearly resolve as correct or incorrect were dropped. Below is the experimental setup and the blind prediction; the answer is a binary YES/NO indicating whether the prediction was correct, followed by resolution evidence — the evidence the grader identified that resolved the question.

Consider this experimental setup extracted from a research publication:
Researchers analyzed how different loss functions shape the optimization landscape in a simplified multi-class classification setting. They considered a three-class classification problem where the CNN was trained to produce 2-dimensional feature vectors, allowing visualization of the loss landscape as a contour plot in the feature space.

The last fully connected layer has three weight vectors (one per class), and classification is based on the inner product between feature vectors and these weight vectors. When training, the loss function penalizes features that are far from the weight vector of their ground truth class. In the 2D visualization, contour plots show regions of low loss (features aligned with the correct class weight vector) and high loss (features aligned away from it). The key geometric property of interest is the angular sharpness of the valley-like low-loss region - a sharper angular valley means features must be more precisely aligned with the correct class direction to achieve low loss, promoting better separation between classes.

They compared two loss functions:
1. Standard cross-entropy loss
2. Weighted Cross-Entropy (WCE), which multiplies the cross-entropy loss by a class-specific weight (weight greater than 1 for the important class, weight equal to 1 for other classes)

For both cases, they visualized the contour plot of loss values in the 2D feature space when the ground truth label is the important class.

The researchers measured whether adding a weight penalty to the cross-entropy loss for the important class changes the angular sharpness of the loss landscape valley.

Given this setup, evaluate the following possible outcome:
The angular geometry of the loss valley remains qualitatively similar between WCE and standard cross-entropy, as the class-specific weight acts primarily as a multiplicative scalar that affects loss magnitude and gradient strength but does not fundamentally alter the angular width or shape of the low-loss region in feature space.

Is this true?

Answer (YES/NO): YES